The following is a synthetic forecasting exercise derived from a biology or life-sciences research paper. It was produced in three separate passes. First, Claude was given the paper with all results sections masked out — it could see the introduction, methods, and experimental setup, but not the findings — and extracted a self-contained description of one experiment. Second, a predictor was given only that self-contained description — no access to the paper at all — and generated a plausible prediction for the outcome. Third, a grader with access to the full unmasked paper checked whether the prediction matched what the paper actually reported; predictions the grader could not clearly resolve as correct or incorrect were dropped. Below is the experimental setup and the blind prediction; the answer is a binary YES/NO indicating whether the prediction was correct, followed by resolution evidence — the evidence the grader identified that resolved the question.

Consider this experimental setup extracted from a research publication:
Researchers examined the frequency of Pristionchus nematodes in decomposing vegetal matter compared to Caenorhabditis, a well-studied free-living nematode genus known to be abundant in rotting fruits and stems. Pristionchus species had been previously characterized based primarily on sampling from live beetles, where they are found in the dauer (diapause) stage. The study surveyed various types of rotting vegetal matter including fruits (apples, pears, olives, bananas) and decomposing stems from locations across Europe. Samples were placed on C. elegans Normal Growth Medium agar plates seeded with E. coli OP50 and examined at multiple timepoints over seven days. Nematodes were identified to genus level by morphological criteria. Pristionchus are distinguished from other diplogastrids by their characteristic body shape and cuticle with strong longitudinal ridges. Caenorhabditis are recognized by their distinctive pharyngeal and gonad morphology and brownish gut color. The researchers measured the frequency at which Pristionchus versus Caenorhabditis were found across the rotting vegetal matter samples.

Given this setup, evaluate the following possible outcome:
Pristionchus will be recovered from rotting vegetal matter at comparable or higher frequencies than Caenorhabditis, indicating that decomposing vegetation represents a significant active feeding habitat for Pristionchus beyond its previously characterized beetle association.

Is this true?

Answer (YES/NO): YES